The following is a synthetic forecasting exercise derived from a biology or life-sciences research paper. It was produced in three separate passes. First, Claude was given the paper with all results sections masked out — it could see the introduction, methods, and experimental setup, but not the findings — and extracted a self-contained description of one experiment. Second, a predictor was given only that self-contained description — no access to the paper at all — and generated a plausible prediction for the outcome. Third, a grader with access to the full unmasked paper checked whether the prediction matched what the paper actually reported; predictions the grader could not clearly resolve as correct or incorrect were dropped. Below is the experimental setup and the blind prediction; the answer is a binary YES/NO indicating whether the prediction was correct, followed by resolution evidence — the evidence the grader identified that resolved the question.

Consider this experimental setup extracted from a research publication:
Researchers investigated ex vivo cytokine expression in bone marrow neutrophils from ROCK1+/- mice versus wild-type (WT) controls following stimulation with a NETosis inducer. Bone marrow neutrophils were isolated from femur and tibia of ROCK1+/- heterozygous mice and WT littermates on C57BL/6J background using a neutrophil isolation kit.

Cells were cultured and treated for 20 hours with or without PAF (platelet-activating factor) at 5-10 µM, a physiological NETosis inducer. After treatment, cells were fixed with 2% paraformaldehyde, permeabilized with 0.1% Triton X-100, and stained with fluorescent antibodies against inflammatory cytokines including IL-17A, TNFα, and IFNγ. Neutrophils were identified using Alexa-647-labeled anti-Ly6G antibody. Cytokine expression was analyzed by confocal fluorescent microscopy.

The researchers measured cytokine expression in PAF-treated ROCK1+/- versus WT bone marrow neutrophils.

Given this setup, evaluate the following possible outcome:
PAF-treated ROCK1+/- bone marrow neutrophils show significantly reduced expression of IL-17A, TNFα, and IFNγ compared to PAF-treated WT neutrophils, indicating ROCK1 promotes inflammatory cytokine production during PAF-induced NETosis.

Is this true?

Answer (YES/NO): NO